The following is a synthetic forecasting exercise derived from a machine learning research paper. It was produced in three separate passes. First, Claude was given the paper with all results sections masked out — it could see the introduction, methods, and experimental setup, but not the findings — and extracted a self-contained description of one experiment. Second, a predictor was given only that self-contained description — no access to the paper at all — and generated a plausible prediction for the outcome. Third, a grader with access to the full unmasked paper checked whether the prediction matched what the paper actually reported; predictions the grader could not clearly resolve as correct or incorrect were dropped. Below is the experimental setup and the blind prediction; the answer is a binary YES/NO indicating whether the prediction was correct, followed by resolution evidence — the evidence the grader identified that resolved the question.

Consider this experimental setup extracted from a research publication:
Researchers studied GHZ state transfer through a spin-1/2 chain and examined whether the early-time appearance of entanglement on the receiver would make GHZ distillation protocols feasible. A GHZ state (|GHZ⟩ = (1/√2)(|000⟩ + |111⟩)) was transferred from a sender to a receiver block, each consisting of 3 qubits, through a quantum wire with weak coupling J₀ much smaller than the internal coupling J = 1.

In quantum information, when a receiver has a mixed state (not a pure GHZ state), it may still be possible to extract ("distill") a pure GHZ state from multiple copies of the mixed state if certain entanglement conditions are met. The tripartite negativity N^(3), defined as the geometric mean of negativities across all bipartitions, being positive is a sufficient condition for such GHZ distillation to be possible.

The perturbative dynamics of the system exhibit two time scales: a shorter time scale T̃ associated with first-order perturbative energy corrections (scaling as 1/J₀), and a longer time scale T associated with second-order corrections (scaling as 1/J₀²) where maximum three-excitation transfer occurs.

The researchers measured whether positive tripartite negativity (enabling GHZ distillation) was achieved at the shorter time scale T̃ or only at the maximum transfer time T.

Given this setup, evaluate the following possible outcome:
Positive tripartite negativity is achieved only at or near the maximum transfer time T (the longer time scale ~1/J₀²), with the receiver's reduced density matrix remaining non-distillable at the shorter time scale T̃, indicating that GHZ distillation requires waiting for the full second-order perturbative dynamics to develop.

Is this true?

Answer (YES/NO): NO